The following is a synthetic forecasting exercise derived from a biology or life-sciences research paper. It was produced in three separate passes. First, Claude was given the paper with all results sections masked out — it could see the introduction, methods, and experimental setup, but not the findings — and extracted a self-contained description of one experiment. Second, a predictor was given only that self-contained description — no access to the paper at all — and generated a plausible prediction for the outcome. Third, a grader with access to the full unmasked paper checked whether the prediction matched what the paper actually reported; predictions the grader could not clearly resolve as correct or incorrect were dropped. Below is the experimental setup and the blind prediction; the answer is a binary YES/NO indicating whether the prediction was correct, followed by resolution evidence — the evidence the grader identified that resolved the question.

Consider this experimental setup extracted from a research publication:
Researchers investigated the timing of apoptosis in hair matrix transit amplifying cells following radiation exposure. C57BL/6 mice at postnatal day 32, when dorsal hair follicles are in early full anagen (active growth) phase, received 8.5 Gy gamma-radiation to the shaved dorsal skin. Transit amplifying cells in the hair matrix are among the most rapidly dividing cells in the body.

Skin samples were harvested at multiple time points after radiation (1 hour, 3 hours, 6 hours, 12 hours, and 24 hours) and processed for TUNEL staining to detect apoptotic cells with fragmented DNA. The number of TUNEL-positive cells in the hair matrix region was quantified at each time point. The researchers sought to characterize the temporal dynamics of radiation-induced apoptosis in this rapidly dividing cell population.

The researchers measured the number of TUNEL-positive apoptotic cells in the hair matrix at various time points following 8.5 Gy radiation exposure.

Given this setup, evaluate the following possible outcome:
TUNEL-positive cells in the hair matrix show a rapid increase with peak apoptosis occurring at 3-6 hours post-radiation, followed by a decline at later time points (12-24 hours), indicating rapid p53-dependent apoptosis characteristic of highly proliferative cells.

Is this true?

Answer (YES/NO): YES